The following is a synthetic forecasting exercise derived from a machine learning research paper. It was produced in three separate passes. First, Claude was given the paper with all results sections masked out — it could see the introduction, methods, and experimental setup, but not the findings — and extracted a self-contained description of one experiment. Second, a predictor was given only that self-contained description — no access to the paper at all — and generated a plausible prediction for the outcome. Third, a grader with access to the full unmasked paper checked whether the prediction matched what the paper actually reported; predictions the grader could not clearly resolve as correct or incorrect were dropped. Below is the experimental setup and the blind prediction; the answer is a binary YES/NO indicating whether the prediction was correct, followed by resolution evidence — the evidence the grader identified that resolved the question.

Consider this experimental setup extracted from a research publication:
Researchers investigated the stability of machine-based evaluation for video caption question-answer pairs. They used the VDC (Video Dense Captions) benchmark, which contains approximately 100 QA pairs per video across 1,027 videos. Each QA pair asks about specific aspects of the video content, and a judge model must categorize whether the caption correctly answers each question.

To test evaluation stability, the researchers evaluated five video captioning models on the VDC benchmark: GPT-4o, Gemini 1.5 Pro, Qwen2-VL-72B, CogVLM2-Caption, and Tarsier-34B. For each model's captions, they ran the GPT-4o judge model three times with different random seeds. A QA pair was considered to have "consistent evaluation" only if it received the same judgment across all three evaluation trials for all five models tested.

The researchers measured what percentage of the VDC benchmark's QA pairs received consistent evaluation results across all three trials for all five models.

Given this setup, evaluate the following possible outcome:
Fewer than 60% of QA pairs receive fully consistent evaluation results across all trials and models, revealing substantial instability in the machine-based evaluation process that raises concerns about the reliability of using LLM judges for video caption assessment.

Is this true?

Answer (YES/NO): YES